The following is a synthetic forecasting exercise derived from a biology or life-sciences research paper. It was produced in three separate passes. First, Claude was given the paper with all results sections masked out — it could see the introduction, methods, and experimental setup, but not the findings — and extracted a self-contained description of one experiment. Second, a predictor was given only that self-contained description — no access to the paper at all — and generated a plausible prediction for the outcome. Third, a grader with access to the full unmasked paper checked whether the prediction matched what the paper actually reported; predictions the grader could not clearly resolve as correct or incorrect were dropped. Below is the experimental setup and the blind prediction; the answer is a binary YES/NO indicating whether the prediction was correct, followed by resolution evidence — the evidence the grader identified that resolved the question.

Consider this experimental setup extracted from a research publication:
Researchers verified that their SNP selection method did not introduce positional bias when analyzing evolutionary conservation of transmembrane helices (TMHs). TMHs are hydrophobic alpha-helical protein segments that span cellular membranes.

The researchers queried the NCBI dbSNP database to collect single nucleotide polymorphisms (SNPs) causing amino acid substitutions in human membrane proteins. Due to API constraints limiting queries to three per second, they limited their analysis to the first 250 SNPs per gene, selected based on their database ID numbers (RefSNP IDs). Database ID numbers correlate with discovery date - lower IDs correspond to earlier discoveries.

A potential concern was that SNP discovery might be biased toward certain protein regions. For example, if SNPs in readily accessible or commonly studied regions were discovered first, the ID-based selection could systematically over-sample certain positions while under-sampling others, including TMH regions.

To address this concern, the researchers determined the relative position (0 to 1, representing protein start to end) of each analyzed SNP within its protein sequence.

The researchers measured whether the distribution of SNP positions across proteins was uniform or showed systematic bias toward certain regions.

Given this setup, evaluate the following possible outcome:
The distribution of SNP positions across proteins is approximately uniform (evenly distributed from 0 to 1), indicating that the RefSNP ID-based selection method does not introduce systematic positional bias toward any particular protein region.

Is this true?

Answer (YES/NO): YES